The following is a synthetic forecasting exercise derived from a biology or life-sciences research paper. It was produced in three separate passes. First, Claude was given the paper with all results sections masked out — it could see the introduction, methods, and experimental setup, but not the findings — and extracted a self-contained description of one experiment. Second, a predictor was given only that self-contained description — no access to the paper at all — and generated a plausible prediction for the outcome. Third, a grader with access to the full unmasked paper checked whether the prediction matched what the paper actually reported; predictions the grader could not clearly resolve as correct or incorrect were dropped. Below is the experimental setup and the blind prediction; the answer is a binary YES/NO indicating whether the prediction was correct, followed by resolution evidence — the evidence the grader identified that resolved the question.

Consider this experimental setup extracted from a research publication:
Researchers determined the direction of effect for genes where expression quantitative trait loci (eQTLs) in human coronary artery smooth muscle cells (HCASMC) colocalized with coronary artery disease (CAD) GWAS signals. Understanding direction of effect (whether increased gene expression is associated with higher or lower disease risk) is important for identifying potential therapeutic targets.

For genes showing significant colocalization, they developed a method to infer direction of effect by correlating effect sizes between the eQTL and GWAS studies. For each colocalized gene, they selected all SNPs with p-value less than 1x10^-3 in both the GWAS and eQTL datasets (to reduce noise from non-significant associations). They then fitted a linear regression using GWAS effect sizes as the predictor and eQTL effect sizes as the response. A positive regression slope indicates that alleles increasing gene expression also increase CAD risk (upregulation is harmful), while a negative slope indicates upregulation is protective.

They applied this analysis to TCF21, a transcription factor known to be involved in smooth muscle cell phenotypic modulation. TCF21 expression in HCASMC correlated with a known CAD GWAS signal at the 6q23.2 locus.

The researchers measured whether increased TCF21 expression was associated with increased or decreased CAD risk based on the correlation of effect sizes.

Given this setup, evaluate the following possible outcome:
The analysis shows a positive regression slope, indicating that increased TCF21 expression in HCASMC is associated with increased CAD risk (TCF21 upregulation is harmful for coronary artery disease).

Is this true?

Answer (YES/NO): NO